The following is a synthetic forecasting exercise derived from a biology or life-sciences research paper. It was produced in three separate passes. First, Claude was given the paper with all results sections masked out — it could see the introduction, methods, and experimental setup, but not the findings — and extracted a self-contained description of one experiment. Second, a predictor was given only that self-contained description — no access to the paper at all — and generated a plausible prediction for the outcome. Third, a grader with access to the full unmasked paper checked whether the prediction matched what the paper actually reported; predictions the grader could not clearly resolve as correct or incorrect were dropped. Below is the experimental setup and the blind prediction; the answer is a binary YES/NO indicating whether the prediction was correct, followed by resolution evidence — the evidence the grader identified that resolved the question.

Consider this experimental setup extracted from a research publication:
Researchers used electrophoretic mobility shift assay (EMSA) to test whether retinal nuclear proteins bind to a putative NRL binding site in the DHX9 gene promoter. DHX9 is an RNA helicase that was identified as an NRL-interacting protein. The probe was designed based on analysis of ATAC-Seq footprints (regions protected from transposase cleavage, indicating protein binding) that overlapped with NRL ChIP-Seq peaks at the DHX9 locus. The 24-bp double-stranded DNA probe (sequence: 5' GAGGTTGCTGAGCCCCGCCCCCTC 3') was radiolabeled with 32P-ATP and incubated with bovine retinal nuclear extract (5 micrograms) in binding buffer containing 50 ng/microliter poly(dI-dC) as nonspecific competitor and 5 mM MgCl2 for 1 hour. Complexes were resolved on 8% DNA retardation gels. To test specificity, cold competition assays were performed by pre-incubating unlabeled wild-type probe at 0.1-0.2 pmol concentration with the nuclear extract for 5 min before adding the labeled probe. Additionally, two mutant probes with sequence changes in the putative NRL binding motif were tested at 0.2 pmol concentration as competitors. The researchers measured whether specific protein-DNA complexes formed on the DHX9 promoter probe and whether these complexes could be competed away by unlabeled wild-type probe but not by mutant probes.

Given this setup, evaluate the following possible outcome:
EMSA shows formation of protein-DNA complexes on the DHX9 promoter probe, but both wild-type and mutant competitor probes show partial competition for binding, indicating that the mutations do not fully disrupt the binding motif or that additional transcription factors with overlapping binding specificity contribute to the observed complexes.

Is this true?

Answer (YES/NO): NO